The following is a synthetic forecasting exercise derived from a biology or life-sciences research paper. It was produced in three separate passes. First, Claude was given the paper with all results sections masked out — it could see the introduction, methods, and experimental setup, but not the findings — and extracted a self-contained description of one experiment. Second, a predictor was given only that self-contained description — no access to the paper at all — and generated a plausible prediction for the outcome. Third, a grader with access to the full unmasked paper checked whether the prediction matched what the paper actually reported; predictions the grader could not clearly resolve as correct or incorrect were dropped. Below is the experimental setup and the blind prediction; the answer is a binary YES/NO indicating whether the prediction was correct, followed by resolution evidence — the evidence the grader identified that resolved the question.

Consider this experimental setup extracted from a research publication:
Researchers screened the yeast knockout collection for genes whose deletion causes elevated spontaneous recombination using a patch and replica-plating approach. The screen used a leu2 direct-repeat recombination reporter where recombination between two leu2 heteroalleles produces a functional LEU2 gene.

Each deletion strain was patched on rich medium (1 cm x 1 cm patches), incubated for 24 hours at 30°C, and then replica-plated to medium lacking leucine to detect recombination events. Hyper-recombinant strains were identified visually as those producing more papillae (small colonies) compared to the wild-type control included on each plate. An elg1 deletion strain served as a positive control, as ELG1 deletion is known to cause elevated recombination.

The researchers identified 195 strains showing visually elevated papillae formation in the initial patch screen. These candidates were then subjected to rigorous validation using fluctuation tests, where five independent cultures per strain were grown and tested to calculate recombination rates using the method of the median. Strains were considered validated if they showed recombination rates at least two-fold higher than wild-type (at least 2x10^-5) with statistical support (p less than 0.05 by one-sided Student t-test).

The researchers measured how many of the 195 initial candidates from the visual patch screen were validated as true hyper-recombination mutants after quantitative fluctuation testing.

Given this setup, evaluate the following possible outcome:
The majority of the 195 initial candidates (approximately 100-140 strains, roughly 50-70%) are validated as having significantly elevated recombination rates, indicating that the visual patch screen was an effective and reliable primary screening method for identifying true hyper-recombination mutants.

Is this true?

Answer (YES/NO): NO